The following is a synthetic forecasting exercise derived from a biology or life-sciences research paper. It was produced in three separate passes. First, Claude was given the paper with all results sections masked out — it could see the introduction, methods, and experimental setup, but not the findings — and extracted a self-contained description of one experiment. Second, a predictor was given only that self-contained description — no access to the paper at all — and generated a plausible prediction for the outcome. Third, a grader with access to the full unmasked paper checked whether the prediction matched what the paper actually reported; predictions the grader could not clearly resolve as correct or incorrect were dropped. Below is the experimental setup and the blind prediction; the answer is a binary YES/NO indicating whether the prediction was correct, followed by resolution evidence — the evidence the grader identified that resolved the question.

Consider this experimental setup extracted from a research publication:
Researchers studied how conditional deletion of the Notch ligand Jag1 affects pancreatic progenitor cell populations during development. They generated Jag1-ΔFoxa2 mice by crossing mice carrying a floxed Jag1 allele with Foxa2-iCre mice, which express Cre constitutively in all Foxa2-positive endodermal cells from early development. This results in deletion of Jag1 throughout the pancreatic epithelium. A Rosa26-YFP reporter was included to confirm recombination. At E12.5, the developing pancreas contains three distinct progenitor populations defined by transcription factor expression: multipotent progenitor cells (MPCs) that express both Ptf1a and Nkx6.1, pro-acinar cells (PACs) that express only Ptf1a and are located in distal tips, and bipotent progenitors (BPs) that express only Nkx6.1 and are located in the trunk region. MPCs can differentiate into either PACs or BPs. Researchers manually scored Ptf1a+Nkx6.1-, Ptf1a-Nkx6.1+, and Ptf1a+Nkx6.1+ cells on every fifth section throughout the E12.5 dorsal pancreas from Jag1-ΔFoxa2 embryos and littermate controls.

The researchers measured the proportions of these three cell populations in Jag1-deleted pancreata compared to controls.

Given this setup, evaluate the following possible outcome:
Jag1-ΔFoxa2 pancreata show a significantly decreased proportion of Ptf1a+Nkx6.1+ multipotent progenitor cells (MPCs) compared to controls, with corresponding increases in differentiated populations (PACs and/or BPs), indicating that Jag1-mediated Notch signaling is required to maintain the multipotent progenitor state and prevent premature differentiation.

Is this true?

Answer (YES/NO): NO